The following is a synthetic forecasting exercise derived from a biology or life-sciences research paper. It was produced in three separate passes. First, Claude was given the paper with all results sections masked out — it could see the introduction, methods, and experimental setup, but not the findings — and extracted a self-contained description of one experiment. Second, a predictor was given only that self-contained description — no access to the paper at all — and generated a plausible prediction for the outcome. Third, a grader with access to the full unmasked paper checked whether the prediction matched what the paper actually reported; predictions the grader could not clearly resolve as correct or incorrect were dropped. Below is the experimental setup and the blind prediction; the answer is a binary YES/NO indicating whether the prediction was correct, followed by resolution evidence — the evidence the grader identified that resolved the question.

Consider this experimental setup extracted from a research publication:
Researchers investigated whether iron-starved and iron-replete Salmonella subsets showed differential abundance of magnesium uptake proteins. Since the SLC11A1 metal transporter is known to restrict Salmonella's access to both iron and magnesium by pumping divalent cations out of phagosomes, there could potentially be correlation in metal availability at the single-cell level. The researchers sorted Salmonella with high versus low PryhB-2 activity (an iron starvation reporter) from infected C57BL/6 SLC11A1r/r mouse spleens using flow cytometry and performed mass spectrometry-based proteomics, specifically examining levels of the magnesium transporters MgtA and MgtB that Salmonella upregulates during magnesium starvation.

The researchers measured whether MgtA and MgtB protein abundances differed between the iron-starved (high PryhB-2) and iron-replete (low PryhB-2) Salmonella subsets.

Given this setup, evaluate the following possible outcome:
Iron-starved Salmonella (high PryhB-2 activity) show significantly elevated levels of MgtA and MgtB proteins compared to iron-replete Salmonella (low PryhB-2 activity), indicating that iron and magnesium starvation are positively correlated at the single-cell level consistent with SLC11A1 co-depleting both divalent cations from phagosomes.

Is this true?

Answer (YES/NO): NO